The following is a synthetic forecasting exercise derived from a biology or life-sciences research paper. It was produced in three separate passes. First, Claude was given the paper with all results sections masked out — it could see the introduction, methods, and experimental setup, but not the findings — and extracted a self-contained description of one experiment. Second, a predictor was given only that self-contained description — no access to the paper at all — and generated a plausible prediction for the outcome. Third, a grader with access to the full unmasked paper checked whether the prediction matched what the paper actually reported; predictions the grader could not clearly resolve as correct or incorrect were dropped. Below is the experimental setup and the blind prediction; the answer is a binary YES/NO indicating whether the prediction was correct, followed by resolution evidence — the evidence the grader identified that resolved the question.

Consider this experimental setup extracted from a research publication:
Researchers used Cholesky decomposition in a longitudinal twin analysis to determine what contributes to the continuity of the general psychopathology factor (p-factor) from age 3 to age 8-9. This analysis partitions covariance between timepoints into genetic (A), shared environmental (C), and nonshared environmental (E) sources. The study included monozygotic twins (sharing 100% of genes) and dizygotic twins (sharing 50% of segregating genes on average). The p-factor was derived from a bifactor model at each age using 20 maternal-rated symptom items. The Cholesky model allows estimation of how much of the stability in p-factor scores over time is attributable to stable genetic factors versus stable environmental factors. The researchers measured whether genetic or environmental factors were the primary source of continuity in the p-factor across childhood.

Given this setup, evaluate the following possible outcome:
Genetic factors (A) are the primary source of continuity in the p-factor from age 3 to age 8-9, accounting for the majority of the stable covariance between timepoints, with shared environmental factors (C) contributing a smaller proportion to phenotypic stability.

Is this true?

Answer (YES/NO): NO